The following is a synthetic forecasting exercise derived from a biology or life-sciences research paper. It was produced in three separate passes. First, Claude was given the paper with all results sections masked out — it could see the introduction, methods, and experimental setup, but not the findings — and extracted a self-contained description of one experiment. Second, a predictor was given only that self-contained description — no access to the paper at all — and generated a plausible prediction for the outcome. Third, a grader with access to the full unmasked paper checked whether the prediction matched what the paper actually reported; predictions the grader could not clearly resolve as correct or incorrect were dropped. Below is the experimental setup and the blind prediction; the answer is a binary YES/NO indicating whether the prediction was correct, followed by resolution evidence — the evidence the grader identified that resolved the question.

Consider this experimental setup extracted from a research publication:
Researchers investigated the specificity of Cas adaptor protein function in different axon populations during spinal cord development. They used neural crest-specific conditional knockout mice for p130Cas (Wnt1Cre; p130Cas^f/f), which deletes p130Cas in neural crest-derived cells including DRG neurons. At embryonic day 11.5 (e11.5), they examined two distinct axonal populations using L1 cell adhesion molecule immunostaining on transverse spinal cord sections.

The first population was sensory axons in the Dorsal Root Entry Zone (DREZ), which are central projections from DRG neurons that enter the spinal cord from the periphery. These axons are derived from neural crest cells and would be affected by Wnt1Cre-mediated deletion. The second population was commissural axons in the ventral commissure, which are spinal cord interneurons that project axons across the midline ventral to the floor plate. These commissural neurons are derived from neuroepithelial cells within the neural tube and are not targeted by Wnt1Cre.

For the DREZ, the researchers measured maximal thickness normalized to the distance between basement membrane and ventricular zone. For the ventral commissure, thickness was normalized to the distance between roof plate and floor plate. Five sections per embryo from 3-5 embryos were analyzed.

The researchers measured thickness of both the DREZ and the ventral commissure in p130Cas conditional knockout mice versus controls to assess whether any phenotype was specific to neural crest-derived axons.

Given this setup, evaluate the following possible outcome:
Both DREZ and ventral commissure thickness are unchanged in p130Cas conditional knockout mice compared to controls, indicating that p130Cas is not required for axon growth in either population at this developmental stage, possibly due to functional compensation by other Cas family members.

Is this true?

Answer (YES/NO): YES